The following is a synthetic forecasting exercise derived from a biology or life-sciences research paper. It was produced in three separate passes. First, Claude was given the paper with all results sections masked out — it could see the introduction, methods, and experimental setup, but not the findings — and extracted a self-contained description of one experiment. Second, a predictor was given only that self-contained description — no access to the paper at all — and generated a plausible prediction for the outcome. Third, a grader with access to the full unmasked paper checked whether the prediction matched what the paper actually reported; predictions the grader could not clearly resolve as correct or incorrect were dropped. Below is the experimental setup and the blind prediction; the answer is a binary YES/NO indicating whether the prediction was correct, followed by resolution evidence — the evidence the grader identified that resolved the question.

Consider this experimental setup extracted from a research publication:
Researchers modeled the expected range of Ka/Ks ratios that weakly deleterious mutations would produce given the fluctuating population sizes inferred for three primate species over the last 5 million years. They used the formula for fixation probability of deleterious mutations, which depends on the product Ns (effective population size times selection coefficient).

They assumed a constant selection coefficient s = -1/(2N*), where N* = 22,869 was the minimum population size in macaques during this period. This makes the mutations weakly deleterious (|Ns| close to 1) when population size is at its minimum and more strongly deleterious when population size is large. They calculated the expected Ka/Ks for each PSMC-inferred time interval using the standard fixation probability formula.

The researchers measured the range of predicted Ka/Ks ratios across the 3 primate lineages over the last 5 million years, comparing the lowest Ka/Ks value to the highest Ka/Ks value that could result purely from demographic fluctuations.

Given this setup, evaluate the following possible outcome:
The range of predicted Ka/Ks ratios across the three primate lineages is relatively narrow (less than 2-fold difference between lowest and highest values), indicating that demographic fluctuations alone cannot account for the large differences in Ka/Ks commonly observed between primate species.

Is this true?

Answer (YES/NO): NO